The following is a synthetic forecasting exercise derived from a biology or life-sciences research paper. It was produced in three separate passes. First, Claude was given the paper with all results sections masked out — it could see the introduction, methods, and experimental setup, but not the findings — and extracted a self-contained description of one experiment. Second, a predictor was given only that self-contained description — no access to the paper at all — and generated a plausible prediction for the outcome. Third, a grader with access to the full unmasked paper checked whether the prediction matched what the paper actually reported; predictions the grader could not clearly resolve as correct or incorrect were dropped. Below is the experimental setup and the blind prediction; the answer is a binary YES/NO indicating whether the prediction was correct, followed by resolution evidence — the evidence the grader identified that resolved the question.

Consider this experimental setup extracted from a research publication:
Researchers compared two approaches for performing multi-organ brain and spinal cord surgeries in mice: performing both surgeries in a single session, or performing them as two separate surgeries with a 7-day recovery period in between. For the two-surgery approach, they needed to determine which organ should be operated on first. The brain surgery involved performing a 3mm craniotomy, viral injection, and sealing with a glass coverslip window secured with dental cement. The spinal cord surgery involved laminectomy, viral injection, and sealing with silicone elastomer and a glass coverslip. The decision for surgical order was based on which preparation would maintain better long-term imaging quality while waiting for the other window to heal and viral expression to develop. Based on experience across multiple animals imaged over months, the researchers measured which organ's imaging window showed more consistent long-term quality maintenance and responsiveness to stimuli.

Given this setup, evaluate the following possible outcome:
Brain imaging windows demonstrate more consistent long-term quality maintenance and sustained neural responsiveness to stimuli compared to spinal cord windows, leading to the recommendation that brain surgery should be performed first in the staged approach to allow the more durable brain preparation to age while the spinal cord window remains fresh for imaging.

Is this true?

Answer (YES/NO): YES